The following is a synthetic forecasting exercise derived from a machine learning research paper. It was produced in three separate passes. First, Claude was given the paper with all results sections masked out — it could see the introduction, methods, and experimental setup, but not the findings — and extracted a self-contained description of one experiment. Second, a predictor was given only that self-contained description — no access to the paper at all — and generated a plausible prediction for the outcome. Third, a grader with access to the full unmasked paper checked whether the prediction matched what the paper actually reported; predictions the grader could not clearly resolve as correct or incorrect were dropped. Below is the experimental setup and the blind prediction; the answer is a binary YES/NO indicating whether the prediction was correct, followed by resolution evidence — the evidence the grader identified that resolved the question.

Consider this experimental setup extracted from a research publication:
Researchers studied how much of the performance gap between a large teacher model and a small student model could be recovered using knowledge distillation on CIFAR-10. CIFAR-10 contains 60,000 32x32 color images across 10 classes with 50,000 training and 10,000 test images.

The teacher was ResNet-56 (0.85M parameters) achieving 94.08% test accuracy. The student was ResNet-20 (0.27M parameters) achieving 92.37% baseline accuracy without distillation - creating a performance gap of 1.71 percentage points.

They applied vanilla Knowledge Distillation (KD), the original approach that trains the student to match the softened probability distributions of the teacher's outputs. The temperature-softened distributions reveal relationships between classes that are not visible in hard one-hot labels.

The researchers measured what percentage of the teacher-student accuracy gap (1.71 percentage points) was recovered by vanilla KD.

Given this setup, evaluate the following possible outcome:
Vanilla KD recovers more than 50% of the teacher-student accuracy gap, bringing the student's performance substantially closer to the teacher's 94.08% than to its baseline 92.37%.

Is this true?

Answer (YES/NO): YES